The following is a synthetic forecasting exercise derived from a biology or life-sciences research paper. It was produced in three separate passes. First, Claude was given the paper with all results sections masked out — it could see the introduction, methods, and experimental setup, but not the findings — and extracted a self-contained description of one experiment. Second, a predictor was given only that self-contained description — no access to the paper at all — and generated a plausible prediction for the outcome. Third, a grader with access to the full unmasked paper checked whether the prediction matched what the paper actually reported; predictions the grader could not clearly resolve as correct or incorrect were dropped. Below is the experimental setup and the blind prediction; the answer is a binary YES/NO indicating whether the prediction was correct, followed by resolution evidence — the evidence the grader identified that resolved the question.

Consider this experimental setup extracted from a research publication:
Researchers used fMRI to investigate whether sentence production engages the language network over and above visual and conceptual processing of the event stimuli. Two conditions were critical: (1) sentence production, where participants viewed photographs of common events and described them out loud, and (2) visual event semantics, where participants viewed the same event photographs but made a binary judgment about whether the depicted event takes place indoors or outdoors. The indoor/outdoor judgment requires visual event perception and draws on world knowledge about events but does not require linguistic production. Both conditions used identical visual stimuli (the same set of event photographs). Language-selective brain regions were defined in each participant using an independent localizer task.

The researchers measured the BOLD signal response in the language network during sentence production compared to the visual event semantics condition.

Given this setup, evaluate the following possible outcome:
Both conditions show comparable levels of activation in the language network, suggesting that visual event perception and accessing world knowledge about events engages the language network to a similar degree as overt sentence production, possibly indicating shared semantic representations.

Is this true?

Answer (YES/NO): NO